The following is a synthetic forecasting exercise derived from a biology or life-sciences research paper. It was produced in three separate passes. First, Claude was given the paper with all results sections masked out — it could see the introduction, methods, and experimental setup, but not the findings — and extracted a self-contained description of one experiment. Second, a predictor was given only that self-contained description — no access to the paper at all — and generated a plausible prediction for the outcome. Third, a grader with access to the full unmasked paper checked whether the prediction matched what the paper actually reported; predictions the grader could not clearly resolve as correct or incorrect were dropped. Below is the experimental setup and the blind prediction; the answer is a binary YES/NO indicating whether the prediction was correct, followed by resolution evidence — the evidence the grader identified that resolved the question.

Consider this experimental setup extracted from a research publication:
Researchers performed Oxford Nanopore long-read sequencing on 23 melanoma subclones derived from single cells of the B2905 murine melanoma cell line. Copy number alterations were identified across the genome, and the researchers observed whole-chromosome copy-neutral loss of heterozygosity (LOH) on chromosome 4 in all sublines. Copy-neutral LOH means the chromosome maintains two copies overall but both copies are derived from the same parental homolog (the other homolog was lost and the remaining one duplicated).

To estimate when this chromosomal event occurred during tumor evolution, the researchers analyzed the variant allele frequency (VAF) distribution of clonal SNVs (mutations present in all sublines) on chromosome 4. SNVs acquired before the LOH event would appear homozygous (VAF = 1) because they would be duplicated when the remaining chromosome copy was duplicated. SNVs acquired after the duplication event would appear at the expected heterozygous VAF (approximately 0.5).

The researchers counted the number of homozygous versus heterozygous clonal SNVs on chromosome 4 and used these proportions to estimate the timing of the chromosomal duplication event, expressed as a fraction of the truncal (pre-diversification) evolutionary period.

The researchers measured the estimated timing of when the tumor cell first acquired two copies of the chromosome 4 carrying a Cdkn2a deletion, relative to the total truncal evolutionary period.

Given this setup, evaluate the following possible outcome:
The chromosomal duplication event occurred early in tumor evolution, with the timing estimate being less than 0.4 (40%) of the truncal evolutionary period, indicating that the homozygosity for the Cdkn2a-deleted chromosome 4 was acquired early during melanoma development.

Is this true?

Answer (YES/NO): NO